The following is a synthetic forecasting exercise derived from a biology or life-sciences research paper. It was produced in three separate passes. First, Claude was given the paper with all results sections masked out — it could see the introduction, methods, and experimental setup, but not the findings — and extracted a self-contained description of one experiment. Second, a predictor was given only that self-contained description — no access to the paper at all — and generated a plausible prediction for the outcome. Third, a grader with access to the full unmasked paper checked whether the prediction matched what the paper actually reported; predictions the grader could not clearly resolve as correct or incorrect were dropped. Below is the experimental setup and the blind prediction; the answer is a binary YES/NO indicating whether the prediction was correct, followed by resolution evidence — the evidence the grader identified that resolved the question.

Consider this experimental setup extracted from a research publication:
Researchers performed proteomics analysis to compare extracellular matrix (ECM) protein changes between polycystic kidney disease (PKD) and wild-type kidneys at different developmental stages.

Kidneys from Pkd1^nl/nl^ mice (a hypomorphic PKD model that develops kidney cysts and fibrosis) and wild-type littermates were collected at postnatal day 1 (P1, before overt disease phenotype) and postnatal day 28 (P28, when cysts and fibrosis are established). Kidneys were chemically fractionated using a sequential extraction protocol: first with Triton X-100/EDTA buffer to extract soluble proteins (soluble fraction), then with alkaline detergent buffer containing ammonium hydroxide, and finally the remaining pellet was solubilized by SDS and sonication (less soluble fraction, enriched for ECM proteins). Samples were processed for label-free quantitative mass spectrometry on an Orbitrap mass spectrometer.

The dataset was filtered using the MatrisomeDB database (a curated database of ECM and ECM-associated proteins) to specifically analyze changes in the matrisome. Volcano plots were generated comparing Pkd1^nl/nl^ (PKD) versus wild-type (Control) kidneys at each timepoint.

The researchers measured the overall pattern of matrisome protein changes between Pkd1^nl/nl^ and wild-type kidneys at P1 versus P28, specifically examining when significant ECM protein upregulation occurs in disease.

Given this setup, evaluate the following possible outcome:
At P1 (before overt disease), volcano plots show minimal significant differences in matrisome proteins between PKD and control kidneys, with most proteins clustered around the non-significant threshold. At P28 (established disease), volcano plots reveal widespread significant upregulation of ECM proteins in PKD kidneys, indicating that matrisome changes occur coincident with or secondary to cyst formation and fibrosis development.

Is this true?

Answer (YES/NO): YES